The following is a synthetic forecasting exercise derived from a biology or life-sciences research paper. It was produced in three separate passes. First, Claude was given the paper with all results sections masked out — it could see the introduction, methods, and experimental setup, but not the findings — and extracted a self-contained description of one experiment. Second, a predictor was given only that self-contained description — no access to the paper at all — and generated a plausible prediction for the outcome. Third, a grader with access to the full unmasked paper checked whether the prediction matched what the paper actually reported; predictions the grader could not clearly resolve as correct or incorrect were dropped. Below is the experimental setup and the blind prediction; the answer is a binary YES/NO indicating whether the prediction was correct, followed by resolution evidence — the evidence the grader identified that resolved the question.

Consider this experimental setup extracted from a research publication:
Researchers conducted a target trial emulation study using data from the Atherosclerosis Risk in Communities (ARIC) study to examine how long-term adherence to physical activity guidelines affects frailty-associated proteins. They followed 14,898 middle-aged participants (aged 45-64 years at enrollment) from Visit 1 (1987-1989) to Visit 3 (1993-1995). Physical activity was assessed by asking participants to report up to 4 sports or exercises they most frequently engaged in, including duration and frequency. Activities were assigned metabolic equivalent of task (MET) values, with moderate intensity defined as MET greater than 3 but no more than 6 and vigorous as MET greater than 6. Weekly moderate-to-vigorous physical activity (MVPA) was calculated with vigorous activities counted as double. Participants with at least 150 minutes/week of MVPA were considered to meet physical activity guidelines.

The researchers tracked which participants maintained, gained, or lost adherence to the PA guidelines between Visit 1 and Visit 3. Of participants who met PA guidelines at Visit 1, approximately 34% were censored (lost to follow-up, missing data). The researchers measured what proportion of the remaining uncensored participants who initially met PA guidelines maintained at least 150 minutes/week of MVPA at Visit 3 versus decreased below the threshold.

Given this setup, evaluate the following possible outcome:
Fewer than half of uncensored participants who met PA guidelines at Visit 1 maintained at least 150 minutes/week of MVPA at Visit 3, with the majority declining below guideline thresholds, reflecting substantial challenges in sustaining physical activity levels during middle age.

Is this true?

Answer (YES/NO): NO